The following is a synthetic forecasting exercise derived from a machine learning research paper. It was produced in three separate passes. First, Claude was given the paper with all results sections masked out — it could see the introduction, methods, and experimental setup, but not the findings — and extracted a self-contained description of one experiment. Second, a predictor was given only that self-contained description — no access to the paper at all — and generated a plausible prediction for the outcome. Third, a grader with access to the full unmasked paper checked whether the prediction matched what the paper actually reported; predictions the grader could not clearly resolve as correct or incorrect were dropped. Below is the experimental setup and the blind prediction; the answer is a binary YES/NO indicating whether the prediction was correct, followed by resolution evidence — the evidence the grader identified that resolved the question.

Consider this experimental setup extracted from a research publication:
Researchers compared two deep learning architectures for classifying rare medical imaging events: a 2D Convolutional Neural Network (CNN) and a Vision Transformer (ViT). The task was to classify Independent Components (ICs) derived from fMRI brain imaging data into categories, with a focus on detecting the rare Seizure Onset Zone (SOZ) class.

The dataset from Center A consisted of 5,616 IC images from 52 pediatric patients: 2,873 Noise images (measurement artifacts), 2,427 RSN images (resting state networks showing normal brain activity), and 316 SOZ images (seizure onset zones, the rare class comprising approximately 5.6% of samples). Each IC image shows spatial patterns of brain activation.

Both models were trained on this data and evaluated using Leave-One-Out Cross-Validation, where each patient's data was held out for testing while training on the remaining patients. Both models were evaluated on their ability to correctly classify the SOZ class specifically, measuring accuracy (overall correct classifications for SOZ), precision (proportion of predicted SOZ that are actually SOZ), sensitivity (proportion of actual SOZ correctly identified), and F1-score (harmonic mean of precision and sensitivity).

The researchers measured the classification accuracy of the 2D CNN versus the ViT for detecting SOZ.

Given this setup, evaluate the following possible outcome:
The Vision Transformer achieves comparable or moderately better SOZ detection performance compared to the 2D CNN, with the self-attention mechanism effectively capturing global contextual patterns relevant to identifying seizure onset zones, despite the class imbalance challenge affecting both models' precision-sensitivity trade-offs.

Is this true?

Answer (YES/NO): NO